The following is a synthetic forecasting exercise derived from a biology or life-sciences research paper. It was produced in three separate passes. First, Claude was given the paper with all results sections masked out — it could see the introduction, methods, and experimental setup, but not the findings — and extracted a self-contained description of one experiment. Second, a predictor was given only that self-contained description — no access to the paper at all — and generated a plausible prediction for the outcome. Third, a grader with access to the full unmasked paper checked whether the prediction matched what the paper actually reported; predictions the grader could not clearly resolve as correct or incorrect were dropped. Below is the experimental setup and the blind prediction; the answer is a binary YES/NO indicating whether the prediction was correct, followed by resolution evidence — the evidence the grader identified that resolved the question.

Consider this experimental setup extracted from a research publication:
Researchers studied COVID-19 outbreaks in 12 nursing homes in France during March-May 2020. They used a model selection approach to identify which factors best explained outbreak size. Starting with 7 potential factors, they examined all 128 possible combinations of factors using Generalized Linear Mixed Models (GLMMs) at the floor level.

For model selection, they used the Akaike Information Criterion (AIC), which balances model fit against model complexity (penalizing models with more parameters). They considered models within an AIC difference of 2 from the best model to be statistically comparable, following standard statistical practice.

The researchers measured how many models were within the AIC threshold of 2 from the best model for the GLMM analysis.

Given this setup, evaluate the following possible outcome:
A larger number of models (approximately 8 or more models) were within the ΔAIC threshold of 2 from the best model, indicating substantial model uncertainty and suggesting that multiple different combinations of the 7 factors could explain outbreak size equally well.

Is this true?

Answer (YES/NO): YES